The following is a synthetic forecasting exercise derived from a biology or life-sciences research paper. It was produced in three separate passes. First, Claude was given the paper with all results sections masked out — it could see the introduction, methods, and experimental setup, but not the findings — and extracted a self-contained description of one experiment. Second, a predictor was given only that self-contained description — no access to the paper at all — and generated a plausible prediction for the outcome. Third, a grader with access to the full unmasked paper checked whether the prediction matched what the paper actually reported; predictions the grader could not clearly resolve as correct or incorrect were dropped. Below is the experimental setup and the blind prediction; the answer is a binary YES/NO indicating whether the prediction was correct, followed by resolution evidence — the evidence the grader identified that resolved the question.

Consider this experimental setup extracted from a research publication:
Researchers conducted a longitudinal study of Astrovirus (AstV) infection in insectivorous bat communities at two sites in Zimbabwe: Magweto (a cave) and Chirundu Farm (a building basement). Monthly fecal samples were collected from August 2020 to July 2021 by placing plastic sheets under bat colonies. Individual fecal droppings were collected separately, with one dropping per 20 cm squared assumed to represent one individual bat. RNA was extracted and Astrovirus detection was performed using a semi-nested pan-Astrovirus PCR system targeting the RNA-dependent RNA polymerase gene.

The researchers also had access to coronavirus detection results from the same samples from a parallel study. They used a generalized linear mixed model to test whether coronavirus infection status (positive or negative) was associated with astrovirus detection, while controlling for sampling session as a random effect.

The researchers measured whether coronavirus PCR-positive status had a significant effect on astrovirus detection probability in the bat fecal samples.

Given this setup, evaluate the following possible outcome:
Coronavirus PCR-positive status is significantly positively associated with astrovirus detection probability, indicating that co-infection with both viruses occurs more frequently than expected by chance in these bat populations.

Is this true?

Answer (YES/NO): NO